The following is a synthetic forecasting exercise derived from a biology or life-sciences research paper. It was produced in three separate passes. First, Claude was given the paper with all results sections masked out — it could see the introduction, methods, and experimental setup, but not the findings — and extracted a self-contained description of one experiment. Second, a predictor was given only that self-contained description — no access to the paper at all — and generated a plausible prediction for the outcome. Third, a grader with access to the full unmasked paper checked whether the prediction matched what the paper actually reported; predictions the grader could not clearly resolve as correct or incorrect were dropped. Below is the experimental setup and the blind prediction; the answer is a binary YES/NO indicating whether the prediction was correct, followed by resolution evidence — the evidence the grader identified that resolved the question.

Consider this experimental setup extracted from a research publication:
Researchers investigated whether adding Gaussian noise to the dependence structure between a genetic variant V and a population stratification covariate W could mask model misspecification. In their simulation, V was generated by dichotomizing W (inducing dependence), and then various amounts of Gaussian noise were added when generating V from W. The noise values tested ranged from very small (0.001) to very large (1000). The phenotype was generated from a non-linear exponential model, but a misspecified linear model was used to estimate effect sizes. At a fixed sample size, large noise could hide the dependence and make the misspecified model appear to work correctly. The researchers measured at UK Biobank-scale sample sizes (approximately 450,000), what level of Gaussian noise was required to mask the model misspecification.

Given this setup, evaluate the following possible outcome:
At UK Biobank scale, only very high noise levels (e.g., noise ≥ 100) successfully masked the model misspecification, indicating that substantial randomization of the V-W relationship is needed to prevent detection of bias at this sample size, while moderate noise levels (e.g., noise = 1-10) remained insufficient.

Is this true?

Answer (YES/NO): NO